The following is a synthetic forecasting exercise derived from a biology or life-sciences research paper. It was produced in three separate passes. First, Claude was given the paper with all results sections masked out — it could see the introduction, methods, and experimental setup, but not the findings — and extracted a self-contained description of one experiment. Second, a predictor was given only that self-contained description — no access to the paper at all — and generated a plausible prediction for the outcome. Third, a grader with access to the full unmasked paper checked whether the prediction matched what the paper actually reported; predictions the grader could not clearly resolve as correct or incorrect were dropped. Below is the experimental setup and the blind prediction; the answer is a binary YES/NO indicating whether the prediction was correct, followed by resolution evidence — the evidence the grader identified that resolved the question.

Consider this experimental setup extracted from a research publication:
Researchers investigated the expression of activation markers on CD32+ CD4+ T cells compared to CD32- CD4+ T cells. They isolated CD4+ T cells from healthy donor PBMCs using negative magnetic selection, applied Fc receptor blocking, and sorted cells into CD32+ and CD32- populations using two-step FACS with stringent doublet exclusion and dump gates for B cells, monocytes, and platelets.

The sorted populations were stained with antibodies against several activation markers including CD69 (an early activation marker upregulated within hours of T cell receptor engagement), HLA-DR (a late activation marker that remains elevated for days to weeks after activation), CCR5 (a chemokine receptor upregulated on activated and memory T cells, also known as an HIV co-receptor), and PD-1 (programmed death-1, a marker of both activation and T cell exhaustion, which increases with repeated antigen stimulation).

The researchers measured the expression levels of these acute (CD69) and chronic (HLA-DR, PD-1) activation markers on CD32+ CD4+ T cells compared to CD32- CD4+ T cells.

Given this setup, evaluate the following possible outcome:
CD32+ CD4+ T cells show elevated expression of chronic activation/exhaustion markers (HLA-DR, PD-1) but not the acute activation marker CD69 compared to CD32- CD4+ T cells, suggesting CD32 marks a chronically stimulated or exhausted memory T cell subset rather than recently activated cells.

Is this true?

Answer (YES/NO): NO